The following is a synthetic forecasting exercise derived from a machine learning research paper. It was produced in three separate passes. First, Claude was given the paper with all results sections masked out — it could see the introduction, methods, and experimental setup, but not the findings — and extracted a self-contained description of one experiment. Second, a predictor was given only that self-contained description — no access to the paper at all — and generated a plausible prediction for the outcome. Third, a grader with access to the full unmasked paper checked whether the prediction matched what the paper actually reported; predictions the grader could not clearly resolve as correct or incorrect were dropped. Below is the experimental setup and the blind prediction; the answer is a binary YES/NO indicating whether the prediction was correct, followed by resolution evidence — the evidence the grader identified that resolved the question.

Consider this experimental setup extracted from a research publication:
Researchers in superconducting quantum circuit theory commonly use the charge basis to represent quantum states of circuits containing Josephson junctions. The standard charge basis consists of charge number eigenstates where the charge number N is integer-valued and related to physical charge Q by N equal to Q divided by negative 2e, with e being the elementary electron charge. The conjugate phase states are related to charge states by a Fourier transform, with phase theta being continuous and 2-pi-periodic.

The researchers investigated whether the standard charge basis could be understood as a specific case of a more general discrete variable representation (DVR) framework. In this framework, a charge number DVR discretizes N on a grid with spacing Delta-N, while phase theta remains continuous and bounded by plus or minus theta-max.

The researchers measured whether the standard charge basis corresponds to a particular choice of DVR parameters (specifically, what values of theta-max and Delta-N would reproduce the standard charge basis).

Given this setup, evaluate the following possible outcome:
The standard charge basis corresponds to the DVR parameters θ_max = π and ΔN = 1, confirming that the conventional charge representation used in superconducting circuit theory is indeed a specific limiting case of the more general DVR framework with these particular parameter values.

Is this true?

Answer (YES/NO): YES